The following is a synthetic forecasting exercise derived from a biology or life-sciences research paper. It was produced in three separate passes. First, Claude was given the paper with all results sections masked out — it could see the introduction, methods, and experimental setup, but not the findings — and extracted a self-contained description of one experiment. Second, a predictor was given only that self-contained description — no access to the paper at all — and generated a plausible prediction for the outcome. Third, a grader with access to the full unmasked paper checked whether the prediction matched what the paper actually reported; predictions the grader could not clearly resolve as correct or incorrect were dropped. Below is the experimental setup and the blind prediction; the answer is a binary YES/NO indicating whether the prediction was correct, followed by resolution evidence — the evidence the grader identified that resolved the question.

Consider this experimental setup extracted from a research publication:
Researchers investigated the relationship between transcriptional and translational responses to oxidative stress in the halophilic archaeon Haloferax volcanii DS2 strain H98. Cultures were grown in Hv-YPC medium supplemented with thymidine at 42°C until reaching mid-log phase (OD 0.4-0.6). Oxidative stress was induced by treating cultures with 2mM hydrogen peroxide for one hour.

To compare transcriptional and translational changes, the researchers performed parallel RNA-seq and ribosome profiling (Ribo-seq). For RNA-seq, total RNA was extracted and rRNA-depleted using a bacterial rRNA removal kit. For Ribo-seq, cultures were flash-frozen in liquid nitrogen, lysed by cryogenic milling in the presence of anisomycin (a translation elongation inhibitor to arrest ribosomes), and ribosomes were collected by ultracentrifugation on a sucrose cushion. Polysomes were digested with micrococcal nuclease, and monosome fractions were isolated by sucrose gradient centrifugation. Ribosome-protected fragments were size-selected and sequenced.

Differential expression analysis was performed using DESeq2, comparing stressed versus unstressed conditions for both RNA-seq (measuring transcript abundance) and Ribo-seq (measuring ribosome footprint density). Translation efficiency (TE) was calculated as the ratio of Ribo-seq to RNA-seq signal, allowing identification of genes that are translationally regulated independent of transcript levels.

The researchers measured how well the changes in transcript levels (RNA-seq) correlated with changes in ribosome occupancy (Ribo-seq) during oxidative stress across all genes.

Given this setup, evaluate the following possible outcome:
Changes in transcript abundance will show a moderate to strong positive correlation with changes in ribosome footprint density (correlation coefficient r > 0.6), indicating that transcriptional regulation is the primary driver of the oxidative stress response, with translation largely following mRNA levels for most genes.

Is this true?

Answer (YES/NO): NO